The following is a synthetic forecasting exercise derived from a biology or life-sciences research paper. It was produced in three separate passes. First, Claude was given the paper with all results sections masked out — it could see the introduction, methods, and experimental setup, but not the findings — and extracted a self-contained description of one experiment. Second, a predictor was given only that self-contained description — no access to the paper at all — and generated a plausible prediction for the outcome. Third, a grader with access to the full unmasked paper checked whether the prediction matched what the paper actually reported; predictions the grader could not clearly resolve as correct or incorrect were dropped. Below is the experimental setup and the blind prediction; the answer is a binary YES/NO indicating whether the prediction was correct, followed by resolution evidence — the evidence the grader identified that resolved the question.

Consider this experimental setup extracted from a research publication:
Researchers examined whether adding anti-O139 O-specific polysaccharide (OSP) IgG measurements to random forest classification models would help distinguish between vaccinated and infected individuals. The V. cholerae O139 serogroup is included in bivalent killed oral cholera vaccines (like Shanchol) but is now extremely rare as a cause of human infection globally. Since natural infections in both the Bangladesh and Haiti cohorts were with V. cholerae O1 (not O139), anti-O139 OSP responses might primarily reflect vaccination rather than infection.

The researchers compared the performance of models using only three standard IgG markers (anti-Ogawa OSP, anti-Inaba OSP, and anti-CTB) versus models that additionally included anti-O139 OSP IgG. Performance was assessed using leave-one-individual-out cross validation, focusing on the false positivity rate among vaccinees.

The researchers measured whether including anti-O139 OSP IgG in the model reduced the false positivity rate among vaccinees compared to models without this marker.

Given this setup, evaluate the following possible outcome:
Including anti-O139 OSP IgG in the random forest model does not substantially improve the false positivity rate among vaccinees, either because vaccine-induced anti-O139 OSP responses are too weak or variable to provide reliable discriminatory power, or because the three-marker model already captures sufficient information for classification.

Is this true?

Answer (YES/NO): YES